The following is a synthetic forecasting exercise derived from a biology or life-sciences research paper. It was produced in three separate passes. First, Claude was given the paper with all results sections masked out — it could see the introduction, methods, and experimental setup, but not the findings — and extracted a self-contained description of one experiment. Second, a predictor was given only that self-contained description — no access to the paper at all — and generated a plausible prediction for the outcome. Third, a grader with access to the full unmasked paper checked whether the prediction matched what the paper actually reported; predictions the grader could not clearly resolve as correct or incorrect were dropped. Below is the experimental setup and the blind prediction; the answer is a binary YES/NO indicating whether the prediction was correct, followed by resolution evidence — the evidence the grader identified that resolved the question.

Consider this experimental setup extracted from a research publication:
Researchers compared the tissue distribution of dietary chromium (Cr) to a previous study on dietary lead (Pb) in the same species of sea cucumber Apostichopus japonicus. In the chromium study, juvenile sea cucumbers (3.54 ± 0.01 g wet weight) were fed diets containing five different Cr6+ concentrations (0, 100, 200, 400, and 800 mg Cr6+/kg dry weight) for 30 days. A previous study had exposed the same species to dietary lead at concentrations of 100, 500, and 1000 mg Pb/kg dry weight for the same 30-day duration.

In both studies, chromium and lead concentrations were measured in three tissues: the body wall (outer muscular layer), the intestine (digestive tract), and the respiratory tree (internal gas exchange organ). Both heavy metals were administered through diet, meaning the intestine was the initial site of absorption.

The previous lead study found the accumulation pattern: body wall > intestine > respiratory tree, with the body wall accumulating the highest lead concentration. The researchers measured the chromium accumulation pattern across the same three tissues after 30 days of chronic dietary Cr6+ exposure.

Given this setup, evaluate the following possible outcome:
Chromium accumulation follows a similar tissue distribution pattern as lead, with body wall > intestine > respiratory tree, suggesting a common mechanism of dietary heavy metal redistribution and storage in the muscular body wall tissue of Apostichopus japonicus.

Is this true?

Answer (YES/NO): NO